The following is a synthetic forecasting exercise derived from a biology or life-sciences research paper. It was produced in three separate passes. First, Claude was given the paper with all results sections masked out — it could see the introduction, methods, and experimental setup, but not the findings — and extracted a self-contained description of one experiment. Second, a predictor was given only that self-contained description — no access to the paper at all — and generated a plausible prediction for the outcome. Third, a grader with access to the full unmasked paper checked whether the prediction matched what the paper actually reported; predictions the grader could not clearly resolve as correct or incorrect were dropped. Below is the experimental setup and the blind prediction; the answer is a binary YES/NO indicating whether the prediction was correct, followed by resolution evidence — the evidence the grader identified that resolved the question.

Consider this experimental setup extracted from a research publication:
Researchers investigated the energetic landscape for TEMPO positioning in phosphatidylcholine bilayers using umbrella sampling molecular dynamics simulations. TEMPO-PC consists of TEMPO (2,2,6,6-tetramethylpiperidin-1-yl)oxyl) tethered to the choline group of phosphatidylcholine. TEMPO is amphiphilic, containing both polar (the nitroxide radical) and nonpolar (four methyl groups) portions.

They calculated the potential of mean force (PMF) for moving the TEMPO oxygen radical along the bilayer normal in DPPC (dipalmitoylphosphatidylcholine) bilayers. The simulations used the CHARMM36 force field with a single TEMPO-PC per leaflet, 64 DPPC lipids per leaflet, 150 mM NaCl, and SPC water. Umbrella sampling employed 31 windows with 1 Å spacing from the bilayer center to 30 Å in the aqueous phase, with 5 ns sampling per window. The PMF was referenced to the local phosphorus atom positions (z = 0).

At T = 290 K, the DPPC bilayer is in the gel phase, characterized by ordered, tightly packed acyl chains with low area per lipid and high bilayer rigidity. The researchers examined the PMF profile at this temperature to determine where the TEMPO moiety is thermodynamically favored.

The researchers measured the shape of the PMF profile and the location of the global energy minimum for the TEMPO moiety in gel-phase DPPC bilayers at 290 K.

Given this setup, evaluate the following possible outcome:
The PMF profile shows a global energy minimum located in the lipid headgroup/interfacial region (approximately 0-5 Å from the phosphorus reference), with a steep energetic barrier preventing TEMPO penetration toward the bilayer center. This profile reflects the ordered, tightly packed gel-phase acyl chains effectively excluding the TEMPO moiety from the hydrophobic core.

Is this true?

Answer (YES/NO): NO